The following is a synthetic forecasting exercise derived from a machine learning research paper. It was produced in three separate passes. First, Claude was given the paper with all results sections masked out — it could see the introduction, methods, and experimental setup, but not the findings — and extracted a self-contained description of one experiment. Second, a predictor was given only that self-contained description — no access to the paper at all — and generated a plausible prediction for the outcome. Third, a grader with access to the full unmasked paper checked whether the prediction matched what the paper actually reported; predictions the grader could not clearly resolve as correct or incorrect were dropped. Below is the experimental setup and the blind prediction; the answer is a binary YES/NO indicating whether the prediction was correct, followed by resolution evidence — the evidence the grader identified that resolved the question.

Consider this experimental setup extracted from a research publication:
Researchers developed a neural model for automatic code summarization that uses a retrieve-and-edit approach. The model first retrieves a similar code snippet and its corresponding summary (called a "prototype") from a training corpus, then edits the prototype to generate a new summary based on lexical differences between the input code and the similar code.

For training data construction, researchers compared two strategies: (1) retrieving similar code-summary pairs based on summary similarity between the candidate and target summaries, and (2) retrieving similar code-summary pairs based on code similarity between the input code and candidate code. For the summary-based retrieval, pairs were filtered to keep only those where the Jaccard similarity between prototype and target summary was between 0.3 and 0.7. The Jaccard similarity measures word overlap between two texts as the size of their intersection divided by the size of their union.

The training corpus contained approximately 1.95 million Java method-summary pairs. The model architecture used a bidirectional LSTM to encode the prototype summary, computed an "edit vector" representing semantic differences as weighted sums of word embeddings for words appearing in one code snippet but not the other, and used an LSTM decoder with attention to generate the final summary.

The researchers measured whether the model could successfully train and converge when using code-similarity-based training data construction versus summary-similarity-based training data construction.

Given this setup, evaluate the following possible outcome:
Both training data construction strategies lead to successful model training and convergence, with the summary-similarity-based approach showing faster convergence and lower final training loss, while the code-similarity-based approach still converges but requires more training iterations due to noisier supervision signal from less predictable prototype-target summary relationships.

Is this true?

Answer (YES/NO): NO